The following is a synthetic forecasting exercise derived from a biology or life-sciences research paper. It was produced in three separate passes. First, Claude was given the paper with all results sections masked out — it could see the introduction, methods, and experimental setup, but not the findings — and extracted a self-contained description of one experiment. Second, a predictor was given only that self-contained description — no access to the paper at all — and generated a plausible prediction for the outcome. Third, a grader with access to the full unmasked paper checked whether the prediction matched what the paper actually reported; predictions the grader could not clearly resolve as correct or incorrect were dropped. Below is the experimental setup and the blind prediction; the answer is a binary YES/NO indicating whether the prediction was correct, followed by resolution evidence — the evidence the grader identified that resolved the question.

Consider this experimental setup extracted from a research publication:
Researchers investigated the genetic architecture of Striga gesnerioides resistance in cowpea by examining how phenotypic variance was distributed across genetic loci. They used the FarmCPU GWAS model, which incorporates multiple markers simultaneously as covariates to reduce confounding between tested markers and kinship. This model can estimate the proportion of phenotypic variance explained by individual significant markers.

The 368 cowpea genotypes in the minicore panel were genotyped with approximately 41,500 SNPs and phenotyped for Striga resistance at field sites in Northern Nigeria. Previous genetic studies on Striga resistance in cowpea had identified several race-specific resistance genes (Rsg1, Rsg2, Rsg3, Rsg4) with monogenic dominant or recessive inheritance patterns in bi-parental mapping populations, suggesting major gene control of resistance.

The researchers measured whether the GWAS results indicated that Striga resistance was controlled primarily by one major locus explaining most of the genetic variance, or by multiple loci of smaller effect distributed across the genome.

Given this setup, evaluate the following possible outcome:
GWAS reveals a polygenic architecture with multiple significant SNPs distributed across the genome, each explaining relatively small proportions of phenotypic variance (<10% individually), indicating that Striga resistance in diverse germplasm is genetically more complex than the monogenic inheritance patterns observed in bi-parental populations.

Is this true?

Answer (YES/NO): NO